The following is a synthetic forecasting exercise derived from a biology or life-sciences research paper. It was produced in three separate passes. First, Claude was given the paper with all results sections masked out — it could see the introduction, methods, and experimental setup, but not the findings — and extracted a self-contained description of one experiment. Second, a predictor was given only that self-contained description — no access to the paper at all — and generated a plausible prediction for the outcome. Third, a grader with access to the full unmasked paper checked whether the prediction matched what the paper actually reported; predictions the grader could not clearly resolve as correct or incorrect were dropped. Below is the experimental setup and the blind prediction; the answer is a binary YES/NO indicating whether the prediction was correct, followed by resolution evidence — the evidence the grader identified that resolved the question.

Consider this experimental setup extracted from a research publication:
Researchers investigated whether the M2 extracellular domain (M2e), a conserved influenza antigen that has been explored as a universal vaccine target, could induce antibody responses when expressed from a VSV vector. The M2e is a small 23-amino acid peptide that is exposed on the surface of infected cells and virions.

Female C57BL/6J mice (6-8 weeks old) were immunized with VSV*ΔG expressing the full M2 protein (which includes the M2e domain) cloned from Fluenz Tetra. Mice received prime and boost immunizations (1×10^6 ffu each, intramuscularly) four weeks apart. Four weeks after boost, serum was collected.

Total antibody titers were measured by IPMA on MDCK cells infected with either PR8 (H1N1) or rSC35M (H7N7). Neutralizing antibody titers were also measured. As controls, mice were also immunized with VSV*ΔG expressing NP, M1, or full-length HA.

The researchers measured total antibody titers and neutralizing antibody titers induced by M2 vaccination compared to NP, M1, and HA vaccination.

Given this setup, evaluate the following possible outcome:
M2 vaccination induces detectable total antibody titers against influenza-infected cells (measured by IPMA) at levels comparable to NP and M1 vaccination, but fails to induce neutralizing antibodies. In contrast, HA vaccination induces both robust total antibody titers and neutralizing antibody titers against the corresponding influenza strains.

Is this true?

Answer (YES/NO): NO